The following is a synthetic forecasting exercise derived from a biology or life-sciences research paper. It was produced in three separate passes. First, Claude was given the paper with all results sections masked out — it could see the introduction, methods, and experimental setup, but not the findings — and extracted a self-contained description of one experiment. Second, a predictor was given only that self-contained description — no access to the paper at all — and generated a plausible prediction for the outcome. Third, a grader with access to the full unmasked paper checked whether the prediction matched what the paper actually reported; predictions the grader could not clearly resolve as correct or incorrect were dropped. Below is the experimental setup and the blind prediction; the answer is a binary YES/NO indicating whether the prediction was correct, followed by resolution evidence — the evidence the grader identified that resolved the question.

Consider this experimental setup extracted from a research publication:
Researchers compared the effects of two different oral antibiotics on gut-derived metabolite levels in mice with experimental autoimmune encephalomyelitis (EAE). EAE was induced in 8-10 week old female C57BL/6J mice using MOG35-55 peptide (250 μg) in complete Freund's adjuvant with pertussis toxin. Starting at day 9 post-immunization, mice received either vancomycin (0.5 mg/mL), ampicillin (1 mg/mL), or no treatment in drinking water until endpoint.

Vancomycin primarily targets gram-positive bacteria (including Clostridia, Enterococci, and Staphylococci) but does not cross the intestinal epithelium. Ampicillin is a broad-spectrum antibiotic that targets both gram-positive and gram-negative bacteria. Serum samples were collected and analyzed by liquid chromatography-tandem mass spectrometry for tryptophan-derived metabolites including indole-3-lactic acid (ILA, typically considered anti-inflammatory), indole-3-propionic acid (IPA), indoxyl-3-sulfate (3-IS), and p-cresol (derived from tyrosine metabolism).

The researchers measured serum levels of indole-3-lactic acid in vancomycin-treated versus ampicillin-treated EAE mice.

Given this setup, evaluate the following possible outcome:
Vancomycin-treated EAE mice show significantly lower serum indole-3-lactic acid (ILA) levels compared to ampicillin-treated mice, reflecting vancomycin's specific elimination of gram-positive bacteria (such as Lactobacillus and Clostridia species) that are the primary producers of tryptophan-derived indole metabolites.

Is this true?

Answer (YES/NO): NO